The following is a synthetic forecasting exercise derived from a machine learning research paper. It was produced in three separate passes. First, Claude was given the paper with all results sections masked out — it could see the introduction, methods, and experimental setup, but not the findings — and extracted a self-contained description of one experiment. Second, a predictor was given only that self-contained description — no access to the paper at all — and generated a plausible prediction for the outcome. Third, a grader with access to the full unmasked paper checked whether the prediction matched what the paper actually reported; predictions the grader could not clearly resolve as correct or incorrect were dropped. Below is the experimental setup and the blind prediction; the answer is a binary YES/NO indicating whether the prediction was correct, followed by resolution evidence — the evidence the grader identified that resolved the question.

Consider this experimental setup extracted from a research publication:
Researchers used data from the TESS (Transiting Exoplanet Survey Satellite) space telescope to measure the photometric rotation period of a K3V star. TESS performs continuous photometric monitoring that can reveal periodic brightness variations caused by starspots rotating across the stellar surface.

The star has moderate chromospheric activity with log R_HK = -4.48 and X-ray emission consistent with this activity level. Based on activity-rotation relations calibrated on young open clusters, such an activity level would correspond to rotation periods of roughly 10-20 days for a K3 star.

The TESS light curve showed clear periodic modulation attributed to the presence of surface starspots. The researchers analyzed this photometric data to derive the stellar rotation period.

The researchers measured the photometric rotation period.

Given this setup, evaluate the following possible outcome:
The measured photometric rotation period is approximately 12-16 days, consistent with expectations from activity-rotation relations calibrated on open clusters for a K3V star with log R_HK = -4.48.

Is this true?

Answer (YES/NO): YES